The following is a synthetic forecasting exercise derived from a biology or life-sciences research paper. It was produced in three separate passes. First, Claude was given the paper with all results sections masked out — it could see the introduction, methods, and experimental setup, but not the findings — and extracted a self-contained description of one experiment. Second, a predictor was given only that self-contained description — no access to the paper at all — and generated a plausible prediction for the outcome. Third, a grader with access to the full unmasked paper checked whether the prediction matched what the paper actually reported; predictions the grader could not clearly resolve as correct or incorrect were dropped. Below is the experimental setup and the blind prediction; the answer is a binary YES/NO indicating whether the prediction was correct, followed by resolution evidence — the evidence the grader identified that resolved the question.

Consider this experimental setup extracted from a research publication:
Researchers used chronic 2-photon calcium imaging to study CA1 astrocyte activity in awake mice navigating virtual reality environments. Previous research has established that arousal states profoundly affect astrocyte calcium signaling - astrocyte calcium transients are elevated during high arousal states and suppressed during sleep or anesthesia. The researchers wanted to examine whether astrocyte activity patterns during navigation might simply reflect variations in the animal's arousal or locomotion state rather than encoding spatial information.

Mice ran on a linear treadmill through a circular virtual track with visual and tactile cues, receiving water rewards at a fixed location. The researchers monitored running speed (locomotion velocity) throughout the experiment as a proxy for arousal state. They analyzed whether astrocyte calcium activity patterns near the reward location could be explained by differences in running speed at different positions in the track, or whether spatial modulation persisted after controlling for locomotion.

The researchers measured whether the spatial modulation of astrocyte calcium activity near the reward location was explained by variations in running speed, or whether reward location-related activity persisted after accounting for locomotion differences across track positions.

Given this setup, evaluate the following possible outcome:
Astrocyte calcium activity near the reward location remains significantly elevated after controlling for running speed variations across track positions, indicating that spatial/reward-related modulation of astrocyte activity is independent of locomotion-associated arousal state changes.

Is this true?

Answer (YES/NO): YES